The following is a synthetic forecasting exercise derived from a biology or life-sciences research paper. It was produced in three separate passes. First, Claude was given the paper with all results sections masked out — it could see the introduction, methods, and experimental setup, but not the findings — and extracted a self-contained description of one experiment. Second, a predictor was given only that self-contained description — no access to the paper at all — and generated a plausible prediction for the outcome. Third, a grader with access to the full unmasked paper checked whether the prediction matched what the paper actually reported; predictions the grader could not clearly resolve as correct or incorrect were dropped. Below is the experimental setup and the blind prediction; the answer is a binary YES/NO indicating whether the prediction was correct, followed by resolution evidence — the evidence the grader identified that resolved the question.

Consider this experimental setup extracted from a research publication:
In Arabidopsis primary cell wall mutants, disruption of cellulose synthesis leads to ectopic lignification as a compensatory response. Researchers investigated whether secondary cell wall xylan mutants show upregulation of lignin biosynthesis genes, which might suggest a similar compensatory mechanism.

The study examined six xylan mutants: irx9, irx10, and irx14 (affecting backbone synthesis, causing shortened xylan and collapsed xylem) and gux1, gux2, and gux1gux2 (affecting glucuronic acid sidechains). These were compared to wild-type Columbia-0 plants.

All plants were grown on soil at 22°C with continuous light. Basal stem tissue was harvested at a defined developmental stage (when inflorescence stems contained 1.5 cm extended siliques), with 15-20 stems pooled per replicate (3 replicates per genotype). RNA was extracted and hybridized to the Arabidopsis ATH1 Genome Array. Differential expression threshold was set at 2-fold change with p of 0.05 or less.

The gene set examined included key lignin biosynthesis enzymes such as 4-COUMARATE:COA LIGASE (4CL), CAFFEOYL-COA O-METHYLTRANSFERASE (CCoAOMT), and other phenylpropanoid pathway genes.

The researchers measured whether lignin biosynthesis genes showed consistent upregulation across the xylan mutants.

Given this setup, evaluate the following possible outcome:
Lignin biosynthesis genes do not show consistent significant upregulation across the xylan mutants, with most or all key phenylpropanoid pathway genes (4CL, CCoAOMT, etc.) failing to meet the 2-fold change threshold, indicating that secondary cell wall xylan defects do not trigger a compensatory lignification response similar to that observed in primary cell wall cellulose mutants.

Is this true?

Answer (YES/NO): YES